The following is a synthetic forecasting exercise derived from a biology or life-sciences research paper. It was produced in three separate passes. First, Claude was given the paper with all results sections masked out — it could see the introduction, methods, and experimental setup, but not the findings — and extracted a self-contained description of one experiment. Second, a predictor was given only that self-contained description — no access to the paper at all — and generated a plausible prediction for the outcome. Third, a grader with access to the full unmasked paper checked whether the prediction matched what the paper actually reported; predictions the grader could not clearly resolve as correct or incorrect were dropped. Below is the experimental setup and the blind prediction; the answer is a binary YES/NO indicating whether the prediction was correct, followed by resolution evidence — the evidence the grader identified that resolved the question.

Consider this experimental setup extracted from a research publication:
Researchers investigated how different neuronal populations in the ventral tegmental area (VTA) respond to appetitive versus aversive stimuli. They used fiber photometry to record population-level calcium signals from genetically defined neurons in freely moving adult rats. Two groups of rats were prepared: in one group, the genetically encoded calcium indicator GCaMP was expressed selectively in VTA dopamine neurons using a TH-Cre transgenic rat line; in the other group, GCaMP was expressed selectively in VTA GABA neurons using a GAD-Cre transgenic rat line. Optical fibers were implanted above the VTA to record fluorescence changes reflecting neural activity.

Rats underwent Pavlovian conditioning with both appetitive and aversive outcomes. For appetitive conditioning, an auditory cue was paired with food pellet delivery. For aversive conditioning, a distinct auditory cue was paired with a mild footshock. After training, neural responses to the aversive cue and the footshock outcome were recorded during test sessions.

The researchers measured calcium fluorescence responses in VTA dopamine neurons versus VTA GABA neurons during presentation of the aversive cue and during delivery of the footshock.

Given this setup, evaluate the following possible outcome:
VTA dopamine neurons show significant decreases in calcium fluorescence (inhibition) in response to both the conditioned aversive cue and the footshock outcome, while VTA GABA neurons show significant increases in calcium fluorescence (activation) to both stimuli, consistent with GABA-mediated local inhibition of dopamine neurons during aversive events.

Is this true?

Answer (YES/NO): NO